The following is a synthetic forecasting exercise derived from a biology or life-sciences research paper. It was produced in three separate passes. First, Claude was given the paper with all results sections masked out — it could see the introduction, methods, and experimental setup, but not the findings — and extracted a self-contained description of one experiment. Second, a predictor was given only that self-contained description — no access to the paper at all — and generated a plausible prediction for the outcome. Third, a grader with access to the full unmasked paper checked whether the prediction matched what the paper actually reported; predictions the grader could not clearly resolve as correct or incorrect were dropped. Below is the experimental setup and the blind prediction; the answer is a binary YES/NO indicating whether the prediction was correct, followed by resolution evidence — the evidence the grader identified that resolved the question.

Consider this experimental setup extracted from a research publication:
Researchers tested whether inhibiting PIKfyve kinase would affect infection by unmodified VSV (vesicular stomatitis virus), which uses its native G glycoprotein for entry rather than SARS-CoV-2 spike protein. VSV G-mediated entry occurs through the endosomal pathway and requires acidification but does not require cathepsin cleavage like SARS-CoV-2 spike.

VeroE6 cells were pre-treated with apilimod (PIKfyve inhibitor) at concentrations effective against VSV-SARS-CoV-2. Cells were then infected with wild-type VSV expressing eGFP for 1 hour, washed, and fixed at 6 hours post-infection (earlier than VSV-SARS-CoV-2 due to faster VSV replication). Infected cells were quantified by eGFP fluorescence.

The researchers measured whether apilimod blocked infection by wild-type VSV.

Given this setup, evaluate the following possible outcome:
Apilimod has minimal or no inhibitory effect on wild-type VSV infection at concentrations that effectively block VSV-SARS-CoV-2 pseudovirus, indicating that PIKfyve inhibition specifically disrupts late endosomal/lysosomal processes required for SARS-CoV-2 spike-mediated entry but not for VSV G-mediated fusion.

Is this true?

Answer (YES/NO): YES